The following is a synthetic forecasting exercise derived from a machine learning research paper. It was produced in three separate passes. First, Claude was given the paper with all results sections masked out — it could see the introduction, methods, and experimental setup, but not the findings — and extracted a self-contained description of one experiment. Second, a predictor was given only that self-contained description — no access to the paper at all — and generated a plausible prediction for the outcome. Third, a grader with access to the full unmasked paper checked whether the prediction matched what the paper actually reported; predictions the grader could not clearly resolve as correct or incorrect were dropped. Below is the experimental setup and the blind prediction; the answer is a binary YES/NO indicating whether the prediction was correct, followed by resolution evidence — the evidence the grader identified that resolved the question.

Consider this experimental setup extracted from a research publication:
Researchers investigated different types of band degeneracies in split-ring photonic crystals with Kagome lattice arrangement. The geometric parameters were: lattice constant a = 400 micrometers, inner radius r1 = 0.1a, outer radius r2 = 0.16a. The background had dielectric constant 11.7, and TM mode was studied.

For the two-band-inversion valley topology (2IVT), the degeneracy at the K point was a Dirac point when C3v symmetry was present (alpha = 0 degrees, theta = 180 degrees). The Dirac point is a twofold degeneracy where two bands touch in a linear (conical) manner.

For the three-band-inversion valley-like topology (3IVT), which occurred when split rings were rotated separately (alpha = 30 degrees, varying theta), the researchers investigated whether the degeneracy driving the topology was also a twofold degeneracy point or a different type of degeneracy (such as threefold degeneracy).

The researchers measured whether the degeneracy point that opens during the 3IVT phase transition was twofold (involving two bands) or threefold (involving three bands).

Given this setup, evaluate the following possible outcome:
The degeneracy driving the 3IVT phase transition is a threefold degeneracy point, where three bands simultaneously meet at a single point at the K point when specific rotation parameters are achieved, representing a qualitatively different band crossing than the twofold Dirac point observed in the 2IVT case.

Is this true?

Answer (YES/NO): NO